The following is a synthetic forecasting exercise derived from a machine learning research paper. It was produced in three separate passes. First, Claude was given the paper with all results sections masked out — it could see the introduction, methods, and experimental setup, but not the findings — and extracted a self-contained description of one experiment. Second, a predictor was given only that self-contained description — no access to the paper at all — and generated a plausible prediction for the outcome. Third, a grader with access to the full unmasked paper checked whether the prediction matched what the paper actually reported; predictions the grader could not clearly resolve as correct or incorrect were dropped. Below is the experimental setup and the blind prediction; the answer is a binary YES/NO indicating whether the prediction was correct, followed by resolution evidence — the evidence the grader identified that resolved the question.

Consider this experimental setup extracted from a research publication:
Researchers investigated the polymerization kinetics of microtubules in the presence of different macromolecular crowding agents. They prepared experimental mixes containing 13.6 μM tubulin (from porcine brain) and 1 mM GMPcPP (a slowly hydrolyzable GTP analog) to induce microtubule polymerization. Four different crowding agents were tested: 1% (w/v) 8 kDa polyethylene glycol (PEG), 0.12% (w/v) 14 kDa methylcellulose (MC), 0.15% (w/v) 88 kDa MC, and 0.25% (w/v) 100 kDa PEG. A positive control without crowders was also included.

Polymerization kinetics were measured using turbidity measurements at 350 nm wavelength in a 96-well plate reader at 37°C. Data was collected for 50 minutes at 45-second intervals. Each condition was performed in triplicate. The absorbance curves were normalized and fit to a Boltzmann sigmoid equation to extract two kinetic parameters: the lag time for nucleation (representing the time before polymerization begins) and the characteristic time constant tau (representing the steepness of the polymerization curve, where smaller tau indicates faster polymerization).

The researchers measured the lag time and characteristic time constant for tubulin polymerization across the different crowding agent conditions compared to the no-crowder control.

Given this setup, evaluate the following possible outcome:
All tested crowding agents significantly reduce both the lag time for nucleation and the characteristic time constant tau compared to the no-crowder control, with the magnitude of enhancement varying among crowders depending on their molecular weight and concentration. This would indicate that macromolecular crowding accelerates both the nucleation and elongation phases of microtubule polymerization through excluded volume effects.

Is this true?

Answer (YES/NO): NO